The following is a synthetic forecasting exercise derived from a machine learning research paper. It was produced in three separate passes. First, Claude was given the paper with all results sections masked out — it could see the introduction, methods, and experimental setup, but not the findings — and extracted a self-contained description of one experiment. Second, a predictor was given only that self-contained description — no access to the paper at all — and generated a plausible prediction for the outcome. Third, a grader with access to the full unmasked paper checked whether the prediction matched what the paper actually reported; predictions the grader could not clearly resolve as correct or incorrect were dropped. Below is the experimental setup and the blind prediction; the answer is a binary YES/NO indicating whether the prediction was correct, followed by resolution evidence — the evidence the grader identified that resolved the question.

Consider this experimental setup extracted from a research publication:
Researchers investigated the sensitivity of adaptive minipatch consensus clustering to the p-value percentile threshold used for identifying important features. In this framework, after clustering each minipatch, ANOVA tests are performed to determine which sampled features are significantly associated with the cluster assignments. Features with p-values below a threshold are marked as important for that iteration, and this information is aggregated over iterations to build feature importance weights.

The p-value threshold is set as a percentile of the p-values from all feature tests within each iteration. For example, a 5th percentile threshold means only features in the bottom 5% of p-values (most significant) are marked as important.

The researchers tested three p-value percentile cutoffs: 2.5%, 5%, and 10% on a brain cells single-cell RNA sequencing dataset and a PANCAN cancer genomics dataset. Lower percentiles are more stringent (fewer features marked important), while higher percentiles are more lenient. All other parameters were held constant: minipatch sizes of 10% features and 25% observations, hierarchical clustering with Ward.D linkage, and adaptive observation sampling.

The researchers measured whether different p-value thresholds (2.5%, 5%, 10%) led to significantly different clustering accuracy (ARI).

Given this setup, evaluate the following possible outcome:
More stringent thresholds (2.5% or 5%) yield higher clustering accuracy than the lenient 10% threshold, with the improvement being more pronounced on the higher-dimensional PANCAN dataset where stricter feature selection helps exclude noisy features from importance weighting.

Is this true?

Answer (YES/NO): NO